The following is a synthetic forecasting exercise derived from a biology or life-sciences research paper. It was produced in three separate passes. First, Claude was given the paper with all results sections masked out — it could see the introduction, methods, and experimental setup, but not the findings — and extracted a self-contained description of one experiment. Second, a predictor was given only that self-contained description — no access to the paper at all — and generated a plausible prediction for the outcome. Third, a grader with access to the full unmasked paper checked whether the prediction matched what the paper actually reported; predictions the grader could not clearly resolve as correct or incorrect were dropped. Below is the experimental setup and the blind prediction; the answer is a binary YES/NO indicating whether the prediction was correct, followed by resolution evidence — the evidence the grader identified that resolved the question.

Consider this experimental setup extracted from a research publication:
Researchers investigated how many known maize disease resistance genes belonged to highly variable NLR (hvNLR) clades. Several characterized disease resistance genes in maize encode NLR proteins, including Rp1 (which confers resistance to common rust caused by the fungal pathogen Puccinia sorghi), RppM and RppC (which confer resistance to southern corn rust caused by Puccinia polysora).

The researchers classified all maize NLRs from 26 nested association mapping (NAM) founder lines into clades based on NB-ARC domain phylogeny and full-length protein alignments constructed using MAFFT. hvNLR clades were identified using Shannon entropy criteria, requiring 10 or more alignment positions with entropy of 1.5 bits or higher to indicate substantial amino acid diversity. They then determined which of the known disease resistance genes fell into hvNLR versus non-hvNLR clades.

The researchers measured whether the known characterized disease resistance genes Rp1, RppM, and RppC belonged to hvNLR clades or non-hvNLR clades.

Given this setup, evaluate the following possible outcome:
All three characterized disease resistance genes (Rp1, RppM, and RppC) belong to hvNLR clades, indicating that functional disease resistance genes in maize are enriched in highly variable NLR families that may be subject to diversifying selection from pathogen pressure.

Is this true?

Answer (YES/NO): YES